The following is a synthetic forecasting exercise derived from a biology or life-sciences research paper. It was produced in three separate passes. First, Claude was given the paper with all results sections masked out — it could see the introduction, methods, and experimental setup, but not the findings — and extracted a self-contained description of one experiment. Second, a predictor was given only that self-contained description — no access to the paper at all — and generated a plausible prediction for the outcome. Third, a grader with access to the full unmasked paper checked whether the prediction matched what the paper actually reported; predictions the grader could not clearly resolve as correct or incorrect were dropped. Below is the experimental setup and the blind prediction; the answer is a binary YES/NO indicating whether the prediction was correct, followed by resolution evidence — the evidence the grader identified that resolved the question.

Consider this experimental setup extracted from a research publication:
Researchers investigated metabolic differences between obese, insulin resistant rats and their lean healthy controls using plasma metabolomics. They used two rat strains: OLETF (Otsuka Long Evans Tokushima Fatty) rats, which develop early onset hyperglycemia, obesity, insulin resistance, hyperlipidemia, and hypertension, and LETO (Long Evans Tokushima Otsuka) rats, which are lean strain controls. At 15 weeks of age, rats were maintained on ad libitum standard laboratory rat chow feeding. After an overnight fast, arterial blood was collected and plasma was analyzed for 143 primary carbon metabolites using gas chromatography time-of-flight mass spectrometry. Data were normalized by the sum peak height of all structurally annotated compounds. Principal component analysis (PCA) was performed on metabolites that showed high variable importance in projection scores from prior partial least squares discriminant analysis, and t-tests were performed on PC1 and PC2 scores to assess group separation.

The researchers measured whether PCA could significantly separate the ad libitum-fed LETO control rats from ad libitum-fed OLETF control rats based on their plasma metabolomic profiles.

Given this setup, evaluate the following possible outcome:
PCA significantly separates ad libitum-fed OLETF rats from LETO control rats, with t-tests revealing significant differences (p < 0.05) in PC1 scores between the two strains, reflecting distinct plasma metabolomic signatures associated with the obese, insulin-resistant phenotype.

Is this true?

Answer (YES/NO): YES